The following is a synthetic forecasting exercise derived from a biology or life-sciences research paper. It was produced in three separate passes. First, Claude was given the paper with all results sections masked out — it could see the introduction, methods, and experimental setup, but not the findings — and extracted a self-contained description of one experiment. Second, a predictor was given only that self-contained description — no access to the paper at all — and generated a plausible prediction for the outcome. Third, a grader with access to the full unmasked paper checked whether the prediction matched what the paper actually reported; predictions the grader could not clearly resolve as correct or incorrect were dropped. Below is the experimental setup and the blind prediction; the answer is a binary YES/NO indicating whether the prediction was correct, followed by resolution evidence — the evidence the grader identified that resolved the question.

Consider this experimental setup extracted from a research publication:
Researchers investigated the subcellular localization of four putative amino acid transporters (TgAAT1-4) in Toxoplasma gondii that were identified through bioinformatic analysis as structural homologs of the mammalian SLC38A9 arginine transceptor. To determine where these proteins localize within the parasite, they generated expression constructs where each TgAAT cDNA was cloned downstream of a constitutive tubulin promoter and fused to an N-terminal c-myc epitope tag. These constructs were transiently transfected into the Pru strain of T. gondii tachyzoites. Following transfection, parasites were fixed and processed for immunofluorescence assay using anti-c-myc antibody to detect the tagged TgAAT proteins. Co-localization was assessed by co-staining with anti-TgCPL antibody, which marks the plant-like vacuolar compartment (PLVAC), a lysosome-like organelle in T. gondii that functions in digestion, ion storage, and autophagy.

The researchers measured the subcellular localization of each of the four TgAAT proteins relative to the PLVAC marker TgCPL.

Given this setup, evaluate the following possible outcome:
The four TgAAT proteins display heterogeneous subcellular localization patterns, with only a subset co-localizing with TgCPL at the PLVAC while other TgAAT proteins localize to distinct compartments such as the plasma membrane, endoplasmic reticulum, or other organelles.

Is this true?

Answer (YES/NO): NO